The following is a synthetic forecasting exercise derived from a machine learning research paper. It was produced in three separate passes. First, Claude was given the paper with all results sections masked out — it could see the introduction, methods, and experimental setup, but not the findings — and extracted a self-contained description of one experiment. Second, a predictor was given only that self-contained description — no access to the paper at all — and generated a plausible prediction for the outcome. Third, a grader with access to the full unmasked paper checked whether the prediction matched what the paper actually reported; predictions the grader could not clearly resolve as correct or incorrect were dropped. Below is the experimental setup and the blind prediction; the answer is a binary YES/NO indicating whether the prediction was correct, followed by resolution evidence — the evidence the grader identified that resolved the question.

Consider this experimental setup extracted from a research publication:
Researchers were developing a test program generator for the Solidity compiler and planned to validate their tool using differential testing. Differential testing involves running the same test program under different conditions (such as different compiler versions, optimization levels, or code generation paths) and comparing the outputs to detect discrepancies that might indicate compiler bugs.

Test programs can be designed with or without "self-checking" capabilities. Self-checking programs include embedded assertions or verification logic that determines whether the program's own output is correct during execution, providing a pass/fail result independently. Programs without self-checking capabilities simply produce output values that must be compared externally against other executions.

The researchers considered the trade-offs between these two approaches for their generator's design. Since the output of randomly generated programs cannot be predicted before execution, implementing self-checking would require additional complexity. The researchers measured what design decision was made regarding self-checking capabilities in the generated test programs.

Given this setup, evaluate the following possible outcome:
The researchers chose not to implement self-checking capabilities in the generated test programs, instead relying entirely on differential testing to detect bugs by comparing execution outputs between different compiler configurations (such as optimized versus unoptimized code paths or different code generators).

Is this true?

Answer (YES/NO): YES